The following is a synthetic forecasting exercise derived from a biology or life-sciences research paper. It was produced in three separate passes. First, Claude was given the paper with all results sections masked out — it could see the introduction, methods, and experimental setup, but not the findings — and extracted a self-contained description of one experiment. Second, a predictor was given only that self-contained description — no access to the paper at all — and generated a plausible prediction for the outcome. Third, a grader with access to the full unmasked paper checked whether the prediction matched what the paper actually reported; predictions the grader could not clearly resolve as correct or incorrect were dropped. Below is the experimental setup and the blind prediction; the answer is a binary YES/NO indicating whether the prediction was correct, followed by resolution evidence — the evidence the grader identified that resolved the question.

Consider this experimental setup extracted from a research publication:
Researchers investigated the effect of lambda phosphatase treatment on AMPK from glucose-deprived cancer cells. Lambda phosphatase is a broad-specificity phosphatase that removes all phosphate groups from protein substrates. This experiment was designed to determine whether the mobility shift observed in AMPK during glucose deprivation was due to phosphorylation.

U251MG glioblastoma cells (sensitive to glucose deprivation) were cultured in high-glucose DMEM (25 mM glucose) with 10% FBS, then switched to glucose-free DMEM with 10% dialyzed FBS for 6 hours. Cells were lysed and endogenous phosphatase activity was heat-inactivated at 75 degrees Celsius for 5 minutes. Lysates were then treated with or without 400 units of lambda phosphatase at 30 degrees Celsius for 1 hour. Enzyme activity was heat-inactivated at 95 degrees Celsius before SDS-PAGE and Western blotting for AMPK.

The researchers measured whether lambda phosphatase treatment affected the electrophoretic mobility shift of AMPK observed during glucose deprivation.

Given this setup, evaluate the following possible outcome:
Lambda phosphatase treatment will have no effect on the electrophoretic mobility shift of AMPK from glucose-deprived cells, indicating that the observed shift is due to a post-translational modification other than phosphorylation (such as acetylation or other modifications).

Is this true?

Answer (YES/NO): NO